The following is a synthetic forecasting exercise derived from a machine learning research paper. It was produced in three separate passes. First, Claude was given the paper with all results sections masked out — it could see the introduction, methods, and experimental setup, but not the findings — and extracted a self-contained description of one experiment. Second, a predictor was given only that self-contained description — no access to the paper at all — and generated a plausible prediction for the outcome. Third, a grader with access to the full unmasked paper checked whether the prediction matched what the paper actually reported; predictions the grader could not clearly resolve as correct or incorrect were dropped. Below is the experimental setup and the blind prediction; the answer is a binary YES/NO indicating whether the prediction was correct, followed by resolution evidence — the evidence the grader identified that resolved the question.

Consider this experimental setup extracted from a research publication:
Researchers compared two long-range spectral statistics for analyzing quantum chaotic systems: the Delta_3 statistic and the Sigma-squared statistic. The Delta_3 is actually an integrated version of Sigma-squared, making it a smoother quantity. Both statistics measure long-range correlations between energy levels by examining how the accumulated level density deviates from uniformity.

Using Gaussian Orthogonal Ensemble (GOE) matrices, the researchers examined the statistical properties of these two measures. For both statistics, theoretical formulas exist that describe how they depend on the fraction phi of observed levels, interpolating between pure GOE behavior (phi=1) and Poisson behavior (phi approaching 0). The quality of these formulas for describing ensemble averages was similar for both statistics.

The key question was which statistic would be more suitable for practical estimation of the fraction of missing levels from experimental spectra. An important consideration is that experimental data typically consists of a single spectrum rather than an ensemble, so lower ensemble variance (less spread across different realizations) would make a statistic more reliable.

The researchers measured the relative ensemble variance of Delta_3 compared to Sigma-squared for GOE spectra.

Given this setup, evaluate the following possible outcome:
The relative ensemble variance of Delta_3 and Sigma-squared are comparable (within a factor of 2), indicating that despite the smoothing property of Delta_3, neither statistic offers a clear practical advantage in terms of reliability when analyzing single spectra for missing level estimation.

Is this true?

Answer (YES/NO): NO